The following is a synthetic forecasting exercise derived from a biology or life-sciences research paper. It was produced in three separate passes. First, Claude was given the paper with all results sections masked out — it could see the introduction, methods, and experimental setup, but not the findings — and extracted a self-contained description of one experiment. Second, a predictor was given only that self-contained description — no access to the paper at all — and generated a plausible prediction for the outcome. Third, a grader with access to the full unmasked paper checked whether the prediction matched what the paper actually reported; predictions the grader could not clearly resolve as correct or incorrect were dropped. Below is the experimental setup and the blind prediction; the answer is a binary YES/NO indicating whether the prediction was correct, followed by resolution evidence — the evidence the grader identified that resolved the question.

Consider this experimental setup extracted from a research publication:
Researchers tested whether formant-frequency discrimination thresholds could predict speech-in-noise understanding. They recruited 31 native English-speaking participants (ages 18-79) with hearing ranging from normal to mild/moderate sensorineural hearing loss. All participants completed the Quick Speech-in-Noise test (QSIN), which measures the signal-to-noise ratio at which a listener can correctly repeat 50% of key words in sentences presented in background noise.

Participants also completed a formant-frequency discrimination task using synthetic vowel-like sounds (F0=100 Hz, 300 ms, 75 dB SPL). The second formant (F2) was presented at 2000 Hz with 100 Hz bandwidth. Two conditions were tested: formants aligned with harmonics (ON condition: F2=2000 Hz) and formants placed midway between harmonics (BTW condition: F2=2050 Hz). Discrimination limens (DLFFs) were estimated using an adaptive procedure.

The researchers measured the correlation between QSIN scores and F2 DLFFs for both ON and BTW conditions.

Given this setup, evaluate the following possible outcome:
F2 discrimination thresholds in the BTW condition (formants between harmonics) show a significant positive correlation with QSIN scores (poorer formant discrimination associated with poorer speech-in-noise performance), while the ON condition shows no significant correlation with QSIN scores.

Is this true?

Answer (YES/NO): NO